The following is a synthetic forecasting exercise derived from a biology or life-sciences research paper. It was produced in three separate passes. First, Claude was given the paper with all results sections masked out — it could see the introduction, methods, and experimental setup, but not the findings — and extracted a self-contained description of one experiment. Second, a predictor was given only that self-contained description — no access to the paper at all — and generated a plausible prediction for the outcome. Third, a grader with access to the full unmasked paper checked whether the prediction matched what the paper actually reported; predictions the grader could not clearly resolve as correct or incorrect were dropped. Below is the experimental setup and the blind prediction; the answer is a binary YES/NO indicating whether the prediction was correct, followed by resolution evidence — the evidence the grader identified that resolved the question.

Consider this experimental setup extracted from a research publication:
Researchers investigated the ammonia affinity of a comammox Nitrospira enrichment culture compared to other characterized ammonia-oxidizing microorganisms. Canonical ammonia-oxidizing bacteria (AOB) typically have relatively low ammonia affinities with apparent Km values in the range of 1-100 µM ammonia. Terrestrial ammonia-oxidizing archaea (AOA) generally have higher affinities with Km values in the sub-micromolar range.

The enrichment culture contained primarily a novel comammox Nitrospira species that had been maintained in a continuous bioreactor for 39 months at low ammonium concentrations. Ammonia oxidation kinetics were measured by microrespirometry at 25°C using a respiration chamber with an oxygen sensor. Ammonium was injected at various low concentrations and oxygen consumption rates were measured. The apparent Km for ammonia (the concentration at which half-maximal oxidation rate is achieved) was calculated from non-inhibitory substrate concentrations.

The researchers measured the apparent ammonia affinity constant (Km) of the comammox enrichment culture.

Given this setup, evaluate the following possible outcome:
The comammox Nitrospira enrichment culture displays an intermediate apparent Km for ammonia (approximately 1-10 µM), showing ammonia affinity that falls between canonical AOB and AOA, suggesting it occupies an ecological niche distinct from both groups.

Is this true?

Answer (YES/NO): NO